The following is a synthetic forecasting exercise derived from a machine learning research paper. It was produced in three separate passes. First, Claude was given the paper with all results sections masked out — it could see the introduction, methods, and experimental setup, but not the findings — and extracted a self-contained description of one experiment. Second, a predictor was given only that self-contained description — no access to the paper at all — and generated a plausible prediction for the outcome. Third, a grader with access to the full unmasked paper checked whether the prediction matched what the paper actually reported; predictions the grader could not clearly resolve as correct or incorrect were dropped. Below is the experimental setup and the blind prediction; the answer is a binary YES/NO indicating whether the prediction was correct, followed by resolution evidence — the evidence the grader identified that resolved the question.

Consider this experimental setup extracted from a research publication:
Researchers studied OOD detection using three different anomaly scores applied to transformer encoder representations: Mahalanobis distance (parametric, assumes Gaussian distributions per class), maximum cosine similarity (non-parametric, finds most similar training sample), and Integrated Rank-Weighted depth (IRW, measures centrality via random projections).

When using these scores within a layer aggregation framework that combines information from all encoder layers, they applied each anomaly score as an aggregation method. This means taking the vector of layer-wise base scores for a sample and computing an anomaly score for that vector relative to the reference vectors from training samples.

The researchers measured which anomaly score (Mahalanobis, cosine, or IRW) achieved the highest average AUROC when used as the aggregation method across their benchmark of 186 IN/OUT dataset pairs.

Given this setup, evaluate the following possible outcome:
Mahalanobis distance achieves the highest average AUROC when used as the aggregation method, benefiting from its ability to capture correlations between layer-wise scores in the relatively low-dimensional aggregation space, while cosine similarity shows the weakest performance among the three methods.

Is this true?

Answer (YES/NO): NO